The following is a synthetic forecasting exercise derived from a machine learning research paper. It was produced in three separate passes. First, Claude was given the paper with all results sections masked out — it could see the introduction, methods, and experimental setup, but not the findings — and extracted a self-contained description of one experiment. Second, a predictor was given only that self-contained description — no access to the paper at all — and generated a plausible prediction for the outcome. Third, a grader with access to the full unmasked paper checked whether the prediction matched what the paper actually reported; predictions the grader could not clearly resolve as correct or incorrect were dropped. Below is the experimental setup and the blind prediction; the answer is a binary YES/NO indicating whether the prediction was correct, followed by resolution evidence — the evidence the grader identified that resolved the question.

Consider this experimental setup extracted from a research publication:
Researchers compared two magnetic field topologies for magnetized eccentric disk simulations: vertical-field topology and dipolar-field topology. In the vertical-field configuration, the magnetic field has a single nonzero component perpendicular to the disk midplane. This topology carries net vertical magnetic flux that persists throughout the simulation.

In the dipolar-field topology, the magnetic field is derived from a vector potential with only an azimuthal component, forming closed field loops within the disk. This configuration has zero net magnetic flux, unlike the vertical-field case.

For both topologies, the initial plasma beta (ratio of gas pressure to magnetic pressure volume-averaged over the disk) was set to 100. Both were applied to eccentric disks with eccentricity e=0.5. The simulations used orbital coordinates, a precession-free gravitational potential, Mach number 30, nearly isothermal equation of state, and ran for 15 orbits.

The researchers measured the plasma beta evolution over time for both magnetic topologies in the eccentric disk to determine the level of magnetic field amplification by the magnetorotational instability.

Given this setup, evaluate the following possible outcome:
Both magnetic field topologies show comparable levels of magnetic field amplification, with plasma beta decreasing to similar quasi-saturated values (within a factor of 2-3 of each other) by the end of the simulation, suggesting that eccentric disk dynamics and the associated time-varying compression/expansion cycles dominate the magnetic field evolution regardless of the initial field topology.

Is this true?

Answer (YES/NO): NO